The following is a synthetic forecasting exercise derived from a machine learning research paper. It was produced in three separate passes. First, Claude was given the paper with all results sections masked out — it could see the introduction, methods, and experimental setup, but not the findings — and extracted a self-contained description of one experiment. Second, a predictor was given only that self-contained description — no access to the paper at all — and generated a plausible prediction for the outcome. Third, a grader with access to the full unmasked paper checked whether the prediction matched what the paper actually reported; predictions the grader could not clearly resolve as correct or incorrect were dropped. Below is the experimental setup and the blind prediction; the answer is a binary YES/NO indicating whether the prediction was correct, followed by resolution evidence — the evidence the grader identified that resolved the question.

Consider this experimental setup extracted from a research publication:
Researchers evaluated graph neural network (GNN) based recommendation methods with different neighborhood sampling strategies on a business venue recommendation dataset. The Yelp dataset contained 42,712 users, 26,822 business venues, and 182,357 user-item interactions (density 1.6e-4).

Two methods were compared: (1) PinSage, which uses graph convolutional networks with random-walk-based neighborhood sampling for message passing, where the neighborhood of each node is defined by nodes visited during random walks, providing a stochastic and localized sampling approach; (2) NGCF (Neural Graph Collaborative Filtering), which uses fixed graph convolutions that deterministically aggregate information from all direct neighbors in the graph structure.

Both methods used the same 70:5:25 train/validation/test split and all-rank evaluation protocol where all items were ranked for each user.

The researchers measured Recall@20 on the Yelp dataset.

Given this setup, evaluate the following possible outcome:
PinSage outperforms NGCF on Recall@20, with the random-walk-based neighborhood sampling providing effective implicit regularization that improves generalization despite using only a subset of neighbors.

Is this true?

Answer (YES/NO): NO